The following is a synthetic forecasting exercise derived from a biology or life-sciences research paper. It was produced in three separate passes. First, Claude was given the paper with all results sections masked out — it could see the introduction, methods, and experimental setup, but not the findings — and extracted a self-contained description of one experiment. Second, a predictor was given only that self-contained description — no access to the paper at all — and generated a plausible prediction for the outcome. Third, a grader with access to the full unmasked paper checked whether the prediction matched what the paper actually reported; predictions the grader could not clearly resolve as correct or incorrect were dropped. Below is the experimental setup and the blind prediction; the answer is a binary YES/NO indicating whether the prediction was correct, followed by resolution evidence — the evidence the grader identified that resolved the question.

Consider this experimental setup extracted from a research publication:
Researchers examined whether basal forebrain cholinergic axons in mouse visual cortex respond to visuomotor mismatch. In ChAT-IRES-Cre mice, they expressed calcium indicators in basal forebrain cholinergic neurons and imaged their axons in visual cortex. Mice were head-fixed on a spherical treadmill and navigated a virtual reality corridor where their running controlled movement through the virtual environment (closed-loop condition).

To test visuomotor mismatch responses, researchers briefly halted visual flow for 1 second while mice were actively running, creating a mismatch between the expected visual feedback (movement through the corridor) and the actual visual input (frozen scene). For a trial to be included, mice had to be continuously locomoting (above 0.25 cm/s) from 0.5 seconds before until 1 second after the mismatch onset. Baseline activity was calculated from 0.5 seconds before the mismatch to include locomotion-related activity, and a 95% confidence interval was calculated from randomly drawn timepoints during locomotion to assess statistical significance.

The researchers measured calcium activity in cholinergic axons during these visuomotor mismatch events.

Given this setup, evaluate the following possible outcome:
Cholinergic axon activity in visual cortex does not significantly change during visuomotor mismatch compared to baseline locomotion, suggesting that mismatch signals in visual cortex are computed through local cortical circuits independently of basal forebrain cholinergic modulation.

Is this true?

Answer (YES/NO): YES